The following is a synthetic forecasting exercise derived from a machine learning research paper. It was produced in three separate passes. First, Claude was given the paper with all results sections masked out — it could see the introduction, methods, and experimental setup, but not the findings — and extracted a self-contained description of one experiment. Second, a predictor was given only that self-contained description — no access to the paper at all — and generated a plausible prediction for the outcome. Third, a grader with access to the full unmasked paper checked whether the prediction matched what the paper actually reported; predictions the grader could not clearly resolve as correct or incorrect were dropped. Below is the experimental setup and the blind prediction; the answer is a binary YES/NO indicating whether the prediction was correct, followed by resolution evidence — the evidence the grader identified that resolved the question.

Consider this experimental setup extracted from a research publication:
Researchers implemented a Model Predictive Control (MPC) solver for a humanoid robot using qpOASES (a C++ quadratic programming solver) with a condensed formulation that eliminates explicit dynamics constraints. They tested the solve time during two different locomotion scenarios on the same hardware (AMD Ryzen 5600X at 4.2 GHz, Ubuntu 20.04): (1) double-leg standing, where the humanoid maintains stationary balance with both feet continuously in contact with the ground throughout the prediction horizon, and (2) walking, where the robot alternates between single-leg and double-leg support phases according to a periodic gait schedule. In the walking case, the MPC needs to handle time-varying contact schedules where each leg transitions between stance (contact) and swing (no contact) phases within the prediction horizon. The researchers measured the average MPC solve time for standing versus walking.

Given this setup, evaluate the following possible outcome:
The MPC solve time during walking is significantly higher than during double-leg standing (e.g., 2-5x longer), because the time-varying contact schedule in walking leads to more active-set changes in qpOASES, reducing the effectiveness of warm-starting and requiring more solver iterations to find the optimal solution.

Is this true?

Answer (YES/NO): NO